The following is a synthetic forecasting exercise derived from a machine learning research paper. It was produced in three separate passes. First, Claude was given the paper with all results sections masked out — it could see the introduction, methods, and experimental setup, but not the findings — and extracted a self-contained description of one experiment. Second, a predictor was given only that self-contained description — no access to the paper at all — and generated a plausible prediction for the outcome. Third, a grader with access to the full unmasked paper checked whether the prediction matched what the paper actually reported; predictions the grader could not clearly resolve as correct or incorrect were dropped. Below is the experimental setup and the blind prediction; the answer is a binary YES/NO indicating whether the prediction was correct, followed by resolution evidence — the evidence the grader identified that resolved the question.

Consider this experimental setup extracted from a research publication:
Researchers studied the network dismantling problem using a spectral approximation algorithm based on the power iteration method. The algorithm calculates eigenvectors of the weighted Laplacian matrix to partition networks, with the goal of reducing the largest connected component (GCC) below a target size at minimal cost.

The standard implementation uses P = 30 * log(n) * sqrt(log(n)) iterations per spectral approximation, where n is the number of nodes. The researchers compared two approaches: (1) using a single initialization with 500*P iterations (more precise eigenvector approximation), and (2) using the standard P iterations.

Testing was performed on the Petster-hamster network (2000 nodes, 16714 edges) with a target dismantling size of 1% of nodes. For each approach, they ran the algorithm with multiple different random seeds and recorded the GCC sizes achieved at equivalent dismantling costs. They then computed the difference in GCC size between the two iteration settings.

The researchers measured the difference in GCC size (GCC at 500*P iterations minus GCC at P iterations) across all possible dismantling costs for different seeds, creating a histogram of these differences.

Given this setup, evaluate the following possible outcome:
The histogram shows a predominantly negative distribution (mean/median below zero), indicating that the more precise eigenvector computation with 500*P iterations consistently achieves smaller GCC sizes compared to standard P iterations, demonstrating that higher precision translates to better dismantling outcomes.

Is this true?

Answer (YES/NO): NO